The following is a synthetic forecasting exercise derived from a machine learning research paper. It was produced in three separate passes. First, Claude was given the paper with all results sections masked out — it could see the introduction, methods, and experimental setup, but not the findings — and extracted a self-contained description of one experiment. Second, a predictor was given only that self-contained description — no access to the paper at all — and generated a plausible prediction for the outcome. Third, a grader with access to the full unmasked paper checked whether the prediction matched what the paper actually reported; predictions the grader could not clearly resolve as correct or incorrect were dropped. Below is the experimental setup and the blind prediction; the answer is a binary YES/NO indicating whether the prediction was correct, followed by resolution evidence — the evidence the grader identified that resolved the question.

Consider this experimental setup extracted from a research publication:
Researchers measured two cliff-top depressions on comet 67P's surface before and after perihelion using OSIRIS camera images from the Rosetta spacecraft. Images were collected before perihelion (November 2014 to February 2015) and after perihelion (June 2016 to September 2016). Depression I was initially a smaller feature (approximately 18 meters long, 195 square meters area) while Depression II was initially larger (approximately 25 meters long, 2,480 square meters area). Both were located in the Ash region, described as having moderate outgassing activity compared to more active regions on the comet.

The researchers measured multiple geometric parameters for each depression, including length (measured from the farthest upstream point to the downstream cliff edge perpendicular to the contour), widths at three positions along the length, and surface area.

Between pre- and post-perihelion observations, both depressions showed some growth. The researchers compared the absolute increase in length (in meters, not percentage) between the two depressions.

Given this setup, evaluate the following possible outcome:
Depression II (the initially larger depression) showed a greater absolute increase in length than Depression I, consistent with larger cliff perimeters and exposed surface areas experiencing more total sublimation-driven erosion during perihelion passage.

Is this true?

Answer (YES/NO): NO